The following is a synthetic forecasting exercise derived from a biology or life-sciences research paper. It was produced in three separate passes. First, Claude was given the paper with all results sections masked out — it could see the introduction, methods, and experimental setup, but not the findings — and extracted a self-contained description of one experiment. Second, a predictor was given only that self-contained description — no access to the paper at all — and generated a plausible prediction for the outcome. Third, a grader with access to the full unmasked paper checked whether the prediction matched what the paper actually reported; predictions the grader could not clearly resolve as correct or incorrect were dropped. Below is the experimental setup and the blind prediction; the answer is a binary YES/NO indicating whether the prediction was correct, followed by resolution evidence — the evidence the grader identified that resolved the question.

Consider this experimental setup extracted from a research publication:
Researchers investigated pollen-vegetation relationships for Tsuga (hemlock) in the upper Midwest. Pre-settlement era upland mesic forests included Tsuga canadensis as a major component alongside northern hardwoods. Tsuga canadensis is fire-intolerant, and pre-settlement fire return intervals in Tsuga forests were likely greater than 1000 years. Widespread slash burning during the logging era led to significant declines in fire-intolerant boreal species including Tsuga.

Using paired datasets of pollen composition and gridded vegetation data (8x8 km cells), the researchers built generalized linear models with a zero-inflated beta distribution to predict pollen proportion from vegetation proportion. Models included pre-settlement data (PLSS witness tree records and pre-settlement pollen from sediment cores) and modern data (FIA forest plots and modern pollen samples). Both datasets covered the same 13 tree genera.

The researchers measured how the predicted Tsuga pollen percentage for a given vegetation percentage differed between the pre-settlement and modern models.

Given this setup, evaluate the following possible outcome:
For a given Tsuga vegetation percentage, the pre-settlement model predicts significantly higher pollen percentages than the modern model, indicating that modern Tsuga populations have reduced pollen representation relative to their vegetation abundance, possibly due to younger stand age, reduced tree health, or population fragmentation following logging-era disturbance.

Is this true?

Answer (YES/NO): NO